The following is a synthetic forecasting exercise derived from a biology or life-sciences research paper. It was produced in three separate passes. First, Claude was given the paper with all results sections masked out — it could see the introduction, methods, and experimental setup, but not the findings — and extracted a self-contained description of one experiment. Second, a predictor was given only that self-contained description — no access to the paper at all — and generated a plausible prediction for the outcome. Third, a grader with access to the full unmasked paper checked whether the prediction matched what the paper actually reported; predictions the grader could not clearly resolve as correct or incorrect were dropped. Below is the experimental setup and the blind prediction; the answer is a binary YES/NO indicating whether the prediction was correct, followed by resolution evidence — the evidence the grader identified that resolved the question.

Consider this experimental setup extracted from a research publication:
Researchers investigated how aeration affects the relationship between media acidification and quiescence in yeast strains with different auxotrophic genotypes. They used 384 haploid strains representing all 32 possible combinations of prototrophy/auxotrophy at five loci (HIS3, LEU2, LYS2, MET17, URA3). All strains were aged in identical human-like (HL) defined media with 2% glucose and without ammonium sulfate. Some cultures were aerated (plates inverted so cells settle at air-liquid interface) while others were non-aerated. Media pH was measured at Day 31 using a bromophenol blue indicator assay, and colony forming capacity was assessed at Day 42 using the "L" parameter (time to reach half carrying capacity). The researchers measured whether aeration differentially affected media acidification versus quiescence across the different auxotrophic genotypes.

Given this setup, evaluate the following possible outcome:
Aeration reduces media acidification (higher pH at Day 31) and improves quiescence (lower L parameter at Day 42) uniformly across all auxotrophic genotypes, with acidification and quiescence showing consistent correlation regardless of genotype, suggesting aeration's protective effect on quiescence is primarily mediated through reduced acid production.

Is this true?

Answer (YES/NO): NO